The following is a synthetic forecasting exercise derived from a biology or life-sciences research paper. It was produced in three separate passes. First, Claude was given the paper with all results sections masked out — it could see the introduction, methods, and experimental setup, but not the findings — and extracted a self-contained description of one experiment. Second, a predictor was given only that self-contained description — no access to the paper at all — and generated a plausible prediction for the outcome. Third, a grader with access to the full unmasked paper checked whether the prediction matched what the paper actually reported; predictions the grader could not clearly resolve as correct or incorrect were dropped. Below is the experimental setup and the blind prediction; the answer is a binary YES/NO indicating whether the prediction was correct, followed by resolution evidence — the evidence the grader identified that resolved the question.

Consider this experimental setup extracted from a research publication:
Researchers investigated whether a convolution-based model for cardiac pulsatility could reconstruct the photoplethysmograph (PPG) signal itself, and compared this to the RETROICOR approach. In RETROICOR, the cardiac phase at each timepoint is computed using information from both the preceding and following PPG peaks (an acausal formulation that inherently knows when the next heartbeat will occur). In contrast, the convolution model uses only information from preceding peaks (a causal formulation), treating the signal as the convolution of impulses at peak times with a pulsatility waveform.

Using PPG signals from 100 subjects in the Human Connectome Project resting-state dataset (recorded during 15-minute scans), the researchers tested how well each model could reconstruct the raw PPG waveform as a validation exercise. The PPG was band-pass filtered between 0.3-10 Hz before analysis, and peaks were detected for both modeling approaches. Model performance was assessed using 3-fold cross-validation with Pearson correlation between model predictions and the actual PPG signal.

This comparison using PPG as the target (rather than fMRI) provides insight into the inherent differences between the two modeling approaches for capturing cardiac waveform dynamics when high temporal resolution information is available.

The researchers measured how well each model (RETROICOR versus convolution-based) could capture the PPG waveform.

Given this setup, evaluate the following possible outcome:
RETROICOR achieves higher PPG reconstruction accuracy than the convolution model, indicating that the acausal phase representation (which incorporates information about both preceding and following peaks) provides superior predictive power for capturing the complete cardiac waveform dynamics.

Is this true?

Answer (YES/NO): NO